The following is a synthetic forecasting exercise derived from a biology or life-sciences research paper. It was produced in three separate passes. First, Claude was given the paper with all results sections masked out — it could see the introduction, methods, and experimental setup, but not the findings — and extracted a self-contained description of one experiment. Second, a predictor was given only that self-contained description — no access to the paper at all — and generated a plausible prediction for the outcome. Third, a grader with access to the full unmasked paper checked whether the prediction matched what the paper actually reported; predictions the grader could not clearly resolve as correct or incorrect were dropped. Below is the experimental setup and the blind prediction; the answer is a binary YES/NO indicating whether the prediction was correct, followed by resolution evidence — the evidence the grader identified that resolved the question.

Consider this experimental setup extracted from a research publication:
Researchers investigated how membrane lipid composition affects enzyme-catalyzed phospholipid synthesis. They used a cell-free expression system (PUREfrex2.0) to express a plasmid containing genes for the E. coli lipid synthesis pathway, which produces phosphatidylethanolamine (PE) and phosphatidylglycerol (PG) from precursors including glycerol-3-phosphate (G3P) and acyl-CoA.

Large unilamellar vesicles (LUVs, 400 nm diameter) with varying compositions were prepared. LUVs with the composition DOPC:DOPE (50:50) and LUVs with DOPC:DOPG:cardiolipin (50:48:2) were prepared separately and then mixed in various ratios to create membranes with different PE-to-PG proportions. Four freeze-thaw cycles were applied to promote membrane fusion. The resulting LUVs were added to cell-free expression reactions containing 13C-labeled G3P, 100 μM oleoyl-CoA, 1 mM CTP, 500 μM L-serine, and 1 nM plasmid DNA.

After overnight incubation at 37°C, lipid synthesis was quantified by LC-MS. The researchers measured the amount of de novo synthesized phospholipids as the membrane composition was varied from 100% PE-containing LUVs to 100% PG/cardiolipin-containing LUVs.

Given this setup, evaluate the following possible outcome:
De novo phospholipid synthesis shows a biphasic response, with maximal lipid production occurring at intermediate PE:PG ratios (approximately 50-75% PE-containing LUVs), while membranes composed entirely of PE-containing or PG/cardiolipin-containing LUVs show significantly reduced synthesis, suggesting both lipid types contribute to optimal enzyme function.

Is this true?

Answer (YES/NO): NO